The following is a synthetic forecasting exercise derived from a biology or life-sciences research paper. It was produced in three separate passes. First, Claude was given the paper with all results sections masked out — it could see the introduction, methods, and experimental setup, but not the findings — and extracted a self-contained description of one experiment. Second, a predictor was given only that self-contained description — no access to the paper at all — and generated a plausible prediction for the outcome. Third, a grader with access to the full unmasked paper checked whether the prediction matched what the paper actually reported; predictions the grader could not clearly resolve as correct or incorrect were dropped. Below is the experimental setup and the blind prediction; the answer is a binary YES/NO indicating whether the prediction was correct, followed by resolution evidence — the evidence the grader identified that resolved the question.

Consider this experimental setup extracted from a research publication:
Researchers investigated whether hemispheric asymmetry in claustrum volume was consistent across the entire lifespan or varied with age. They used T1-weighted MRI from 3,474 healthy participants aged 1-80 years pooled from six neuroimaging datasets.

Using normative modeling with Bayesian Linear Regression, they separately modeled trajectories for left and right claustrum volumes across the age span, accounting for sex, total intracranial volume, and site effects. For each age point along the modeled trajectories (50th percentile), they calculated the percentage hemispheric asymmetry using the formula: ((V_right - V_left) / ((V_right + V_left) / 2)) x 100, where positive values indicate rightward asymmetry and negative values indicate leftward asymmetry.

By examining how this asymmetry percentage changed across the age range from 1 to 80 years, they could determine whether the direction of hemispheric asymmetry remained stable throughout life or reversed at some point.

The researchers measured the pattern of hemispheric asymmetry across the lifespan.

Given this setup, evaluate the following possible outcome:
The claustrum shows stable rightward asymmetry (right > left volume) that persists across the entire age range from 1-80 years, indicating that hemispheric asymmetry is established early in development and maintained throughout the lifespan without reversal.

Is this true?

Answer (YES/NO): YES